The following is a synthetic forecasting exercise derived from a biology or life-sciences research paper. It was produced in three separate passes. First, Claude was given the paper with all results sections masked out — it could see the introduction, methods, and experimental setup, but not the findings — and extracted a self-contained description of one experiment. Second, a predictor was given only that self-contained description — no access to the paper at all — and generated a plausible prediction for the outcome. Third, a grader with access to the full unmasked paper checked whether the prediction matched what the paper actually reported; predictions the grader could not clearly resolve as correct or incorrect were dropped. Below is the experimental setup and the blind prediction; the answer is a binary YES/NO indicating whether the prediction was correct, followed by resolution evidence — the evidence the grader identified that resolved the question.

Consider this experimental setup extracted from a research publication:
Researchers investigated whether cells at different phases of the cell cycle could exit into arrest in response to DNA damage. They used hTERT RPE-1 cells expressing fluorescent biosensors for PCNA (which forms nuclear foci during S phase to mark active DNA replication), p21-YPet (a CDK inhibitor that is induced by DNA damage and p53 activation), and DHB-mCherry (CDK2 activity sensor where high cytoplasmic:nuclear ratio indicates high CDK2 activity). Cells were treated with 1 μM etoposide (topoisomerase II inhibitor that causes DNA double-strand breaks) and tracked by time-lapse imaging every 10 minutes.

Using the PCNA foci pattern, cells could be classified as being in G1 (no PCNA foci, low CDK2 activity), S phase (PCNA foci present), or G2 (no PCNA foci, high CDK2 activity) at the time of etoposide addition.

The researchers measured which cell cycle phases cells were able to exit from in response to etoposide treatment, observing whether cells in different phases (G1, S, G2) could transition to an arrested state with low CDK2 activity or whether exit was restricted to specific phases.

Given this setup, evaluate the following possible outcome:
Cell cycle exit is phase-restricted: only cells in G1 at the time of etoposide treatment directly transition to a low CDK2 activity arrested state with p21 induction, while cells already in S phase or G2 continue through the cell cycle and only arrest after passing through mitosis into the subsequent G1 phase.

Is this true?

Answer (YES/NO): NO